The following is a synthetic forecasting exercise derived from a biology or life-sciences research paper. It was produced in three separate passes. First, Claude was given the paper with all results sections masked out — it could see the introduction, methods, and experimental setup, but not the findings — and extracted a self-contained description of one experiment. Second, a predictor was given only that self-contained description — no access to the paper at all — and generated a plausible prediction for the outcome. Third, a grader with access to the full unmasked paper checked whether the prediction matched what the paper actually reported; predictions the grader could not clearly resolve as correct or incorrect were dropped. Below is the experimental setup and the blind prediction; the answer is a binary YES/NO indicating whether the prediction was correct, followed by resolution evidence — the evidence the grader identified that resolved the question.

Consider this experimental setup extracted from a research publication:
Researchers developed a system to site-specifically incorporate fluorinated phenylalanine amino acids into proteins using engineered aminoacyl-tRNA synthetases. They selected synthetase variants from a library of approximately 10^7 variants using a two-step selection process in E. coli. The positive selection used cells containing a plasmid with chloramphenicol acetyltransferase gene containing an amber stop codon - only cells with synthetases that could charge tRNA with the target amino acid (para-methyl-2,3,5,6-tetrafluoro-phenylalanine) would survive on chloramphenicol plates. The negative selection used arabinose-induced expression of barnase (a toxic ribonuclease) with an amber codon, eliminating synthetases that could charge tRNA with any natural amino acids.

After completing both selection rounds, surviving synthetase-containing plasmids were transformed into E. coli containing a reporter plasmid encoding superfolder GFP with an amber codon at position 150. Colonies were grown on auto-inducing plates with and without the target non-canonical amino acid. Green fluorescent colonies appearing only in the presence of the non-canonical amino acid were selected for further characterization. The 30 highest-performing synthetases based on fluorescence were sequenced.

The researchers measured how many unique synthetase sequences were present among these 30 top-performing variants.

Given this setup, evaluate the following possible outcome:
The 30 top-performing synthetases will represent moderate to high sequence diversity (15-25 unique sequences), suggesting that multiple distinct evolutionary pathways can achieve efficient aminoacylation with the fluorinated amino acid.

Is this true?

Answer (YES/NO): YES